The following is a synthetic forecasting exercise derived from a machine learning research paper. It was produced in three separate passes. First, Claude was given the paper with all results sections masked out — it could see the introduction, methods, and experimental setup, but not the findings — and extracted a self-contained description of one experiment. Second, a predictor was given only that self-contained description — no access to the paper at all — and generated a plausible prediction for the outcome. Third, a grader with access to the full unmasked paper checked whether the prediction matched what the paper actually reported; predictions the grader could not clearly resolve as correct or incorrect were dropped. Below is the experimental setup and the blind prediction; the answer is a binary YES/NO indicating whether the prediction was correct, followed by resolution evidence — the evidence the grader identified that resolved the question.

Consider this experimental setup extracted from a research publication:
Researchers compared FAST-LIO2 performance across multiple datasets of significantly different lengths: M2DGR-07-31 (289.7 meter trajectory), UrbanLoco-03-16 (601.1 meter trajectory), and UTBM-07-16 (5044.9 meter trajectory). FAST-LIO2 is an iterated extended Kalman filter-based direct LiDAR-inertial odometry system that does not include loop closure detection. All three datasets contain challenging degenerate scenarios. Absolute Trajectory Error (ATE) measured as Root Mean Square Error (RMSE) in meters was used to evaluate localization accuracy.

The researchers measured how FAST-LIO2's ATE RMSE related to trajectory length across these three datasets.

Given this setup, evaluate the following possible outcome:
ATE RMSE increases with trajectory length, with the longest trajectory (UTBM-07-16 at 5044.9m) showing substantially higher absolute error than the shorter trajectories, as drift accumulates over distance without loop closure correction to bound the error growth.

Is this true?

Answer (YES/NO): NO